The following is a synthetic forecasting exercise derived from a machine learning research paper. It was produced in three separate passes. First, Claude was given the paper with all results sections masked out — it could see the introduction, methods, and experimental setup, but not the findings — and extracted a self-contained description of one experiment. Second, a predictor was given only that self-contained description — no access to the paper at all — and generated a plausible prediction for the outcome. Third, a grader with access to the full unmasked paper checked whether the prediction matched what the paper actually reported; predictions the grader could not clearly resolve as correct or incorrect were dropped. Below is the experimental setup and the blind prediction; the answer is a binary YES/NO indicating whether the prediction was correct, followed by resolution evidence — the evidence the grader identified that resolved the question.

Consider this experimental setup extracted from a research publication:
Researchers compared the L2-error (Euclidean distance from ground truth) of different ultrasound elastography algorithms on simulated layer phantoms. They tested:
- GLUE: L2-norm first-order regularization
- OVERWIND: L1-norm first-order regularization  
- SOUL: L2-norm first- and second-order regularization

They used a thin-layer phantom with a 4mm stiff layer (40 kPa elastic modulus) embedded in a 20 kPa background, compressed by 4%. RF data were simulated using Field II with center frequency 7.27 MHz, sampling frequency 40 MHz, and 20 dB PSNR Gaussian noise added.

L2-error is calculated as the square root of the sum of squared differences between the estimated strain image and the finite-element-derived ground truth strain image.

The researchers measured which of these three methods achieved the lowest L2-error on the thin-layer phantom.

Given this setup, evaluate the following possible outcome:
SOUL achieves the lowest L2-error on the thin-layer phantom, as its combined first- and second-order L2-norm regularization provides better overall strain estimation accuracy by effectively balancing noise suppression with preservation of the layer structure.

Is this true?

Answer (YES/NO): NO